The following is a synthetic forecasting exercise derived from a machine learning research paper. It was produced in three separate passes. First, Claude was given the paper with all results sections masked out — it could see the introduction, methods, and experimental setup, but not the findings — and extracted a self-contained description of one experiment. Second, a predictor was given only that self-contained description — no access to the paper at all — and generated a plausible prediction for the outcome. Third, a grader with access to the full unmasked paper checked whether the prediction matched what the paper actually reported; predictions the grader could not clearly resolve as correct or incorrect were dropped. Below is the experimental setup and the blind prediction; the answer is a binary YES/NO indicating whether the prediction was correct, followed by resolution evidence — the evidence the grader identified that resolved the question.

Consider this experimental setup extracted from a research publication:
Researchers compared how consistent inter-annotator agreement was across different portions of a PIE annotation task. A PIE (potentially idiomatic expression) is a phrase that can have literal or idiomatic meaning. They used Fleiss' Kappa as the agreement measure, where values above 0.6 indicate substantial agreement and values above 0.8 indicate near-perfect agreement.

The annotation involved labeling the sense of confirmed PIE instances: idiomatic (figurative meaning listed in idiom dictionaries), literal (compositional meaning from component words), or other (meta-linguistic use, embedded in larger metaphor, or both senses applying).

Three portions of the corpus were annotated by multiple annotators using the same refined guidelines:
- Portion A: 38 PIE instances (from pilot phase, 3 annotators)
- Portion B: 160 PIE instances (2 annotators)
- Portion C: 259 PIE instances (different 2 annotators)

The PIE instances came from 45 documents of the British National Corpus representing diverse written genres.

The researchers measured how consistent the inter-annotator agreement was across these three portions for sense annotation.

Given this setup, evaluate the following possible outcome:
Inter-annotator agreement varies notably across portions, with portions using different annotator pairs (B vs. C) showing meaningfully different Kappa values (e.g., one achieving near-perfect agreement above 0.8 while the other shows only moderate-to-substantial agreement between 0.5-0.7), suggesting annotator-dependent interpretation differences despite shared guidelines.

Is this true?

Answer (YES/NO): YES